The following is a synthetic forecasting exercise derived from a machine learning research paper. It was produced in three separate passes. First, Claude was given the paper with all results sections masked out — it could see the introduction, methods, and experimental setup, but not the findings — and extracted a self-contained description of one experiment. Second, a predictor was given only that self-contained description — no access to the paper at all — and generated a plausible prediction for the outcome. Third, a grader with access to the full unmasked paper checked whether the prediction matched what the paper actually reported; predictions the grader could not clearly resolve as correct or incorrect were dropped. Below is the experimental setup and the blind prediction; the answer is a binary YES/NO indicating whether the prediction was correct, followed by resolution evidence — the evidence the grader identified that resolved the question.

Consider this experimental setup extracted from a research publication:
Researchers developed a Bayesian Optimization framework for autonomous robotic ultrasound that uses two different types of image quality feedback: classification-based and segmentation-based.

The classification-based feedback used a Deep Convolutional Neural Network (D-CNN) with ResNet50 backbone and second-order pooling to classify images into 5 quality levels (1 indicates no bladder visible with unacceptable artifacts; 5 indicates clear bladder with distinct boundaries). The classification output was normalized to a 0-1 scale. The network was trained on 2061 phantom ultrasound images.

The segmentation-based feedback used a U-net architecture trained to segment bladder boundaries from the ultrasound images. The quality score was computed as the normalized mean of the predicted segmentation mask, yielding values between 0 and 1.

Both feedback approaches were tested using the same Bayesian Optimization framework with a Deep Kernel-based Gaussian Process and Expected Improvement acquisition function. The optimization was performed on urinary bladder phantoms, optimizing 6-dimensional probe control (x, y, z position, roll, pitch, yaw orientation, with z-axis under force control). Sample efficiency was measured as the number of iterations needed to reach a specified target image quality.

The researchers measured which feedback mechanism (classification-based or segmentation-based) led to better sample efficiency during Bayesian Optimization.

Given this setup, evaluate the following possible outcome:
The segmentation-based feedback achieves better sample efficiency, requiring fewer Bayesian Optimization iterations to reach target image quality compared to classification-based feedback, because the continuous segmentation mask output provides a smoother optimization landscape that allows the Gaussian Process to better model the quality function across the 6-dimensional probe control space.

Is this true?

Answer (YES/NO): NO